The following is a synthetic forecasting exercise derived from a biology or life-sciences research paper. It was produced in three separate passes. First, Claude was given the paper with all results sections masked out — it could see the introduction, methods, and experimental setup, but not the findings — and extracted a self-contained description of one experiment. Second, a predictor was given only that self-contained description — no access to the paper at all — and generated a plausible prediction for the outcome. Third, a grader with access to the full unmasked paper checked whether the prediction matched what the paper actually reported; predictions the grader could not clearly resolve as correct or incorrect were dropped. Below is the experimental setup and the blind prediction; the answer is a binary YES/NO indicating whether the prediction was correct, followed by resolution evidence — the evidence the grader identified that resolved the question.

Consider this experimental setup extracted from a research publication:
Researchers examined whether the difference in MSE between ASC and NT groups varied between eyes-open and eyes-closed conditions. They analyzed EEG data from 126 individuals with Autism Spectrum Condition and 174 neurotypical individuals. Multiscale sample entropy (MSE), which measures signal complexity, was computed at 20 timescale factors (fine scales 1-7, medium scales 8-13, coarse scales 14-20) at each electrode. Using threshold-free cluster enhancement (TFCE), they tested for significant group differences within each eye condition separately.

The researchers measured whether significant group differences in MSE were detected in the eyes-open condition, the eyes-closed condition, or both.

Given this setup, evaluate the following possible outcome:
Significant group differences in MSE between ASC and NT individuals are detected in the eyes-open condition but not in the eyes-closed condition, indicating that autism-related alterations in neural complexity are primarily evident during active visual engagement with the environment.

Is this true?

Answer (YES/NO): NO